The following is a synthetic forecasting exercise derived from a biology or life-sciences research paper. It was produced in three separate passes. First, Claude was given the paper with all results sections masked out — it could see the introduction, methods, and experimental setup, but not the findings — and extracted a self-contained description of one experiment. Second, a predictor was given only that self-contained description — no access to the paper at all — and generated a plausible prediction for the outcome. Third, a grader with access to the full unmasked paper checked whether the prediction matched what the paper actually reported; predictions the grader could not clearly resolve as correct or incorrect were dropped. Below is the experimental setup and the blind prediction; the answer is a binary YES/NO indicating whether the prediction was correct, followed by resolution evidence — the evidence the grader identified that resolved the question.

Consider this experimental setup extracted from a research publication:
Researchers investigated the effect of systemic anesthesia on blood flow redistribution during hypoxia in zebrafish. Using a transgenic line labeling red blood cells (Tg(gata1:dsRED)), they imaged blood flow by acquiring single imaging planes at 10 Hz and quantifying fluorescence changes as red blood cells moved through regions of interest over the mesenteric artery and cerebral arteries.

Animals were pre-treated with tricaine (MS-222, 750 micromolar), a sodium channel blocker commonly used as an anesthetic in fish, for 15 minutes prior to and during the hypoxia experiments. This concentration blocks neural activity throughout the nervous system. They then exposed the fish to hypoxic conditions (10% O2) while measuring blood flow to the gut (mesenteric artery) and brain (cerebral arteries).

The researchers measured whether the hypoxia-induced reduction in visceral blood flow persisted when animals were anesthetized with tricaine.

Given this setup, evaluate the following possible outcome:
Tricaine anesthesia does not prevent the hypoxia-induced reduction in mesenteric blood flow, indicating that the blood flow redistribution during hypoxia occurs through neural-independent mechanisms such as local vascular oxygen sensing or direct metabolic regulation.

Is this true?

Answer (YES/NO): NO